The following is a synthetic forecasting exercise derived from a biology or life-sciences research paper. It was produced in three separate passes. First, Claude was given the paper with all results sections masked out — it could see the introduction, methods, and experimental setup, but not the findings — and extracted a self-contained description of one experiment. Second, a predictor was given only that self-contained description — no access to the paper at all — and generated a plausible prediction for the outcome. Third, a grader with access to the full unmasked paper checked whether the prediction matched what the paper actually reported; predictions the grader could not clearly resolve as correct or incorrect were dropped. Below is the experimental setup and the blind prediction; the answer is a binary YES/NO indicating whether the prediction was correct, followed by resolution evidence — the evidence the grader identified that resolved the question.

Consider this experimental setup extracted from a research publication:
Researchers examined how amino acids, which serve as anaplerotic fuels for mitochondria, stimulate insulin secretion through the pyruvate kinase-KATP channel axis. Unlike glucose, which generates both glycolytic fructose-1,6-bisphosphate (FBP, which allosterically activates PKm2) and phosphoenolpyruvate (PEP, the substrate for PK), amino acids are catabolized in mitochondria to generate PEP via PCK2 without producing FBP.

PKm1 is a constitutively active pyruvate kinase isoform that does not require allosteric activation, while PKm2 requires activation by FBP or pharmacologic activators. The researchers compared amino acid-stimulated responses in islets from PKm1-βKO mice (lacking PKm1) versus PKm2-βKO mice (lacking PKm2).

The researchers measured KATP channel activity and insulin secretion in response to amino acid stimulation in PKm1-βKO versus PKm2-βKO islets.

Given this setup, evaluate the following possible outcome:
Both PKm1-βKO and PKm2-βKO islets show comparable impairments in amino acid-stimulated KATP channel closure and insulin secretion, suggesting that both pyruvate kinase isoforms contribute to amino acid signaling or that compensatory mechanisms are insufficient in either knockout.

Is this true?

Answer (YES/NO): NO